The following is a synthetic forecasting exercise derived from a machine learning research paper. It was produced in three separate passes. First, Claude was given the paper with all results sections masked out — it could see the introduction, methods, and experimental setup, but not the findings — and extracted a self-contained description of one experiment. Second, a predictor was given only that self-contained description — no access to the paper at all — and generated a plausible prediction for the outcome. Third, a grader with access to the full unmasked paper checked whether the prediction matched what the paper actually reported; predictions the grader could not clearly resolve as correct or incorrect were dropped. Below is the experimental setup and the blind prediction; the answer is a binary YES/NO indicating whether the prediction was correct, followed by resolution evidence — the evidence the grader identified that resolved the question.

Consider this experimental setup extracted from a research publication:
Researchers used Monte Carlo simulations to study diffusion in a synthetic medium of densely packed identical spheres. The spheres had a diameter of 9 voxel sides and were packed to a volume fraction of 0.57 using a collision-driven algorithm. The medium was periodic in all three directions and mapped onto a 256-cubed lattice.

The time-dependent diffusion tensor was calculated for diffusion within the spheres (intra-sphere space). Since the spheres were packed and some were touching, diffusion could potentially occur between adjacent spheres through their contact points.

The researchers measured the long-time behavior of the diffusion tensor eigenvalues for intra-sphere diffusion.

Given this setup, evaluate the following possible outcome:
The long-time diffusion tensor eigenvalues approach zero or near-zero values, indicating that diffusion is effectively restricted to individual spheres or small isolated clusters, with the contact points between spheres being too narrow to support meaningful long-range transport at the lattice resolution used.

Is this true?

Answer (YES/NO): NO